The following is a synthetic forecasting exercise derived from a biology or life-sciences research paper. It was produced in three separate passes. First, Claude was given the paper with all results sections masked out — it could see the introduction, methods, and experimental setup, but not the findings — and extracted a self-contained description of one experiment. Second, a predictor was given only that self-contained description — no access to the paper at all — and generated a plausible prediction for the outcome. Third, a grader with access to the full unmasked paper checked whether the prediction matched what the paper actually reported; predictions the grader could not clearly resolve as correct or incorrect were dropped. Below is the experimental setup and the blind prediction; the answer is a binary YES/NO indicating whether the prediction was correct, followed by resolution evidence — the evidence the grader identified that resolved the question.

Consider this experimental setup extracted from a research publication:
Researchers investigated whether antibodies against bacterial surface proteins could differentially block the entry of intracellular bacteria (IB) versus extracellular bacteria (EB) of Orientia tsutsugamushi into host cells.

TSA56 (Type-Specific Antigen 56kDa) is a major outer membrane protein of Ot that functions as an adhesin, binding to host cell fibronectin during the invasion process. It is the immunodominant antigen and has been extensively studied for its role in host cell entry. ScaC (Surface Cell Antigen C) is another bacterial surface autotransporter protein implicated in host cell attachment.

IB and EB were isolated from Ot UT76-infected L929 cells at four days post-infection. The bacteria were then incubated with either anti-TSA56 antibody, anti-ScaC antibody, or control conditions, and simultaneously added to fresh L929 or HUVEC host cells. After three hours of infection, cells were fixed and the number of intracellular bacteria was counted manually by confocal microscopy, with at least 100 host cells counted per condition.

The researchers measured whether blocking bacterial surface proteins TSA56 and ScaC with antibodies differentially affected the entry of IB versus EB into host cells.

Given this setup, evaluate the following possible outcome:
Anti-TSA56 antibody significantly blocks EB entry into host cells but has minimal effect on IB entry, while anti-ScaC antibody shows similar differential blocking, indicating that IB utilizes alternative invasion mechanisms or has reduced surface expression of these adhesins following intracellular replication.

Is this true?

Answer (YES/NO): NO